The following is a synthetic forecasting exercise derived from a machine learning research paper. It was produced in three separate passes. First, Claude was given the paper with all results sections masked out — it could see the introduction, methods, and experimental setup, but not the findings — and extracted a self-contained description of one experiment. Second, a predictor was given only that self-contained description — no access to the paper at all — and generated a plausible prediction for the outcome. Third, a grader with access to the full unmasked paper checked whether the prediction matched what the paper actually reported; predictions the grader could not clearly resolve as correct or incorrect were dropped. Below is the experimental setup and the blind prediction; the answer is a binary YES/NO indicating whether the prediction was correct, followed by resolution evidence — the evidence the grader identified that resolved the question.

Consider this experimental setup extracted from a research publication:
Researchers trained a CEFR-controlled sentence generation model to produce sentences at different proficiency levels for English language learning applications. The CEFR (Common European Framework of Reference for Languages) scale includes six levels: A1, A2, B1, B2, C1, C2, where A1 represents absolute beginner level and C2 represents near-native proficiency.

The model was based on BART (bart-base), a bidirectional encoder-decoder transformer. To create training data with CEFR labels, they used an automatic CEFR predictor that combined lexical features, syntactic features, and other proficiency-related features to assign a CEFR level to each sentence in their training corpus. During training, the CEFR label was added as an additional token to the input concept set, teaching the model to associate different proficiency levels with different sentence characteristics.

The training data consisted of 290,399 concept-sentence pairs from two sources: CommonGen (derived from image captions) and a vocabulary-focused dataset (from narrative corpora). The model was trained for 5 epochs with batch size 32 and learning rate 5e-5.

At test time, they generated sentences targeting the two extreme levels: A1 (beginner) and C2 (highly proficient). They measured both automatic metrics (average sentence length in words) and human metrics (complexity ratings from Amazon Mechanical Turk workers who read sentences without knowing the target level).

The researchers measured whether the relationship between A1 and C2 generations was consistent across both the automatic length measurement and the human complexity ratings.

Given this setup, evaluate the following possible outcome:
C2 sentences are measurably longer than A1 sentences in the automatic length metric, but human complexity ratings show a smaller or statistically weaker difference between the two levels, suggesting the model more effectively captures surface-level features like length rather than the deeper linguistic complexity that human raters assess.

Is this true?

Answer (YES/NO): NO